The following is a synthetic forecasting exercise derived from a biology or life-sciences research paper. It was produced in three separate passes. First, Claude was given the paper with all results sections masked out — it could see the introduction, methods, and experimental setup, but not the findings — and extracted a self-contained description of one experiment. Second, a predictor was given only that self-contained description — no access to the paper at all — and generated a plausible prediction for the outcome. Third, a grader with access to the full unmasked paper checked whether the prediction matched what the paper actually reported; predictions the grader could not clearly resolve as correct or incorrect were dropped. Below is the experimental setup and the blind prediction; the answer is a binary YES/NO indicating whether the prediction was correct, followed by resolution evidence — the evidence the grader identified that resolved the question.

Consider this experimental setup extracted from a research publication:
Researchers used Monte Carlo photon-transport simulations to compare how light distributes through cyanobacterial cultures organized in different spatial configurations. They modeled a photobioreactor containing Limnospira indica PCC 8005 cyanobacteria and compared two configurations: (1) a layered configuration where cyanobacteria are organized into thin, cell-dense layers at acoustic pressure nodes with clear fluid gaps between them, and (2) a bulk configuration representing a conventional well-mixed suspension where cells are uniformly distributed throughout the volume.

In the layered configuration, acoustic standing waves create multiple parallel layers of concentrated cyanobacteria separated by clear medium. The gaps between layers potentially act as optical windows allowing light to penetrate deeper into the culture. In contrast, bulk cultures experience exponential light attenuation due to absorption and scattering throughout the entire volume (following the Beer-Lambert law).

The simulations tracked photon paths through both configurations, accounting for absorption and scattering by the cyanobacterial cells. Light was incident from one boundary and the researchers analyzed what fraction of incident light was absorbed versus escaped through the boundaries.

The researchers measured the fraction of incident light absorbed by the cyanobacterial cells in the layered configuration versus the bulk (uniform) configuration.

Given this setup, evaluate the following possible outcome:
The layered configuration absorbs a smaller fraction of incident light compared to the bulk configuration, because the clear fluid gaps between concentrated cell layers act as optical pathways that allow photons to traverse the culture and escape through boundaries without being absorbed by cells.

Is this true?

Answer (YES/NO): YES